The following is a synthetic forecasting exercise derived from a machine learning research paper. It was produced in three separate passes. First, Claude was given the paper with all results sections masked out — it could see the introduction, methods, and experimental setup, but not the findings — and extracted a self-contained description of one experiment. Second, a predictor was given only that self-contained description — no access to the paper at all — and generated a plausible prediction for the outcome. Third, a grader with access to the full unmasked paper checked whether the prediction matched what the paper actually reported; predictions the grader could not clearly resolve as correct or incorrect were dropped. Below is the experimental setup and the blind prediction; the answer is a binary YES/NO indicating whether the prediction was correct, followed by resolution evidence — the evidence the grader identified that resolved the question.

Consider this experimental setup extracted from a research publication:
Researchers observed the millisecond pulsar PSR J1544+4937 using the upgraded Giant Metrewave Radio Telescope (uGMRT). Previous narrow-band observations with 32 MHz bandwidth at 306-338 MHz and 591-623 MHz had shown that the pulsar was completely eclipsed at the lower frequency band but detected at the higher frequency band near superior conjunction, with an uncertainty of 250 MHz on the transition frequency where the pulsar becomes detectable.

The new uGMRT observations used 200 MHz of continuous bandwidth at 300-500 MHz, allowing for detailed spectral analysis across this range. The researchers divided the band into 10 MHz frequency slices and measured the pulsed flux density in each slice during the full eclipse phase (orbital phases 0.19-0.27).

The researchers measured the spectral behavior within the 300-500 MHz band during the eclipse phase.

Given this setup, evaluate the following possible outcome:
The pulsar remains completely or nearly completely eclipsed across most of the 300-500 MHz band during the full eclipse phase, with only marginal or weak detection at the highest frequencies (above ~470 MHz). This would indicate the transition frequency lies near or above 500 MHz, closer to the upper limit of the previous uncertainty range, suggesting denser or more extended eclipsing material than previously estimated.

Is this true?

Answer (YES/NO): NO